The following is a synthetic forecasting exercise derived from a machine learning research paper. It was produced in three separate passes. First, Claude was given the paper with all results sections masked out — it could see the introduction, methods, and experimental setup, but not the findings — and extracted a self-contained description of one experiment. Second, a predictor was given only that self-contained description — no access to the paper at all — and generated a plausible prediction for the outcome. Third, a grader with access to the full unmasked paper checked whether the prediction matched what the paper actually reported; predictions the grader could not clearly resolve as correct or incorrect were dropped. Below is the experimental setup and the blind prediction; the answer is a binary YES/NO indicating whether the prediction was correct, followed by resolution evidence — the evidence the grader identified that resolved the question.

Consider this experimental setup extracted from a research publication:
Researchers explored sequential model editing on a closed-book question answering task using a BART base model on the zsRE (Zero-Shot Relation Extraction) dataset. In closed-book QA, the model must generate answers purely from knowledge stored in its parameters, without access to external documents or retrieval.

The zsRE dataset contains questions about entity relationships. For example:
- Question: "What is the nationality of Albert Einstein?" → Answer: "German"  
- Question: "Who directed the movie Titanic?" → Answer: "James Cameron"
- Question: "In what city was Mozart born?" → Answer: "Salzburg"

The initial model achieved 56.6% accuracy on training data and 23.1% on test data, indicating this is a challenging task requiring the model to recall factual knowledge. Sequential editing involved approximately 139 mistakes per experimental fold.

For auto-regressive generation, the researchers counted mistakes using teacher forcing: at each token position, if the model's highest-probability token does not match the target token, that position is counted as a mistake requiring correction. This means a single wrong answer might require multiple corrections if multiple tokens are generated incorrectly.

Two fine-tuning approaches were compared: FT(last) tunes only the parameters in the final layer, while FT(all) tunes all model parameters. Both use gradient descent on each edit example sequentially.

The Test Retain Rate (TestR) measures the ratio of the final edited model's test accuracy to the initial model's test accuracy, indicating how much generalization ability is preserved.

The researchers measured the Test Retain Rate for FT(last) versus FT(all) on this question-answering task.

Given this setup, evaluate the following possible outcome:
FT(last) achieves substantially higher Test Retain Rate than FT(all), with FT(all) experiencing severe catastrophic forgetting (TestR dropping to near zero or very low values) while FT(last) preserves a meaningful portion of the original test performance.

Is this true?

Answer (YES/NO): NO